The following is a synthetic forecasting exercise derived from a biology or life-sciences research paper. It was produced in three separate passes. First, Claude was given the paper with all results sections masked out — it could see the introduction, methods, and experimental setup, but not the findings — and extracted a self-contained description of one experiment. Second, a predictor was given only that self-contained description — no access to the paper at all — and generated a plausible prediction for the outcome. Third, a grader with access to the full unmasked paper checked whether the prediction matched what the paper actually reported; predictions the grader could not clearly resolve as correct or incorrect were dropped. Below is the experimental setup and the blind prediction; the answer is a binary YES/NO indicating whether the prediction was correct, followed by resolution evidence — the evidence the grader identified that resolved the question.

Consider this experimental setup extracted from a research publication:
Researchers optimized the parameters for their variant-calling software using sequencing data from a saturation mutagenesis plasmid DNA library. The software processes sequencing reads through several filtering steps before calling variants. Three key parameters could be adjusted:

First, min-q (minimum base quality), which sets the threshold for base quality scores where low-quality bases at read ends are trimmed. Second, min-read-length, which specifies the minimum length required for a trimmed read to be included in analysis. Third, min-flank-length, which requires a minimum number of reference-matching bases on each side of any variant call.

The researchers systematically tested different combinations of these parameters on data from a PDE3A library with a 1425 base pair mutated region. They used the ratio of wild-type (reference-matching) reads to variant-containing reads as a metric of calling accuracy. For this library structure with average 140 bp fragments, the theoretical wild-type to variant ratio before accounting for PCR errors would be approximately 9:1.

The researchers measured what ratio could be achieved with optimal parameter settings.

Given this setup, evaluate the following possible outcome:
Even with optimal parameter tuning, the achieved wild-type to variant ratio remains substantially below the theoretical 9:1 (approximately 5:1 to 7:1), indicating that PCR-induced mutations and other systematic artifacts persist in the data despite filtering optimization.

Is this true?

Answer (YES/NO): YES